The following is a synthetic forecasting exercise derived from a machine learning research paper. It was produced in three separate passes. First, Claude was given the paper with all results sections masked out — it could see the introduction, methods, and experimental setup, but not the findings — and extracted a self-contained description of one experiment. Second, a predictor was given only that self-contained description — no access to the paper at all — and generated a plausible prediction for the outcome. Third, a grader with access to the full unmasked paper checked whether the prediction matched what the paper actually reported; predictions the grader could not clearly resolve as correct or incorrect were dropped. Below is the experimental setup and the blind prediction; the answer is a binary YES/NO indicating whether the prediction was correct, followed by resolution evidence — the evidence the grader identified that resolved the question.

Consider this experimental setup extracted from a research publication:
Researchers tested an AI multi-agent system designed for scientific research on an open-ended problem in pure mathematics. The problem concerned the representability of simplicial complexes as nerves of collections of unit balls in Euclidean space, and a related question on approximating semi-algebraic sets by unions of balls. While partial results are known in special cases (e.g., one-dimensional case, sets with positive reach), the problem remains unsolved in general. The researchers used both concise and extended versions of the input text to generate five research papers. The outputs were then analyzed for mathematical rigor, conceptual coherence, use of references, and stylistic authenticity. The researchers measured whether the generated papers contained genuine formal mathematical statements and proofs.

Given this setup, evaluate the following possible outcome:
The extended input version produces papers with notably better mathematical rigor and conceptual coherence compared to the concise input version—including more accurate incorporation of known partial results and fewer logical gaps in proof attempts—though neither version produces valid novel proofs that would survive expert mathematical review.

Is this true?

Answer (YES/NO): NO